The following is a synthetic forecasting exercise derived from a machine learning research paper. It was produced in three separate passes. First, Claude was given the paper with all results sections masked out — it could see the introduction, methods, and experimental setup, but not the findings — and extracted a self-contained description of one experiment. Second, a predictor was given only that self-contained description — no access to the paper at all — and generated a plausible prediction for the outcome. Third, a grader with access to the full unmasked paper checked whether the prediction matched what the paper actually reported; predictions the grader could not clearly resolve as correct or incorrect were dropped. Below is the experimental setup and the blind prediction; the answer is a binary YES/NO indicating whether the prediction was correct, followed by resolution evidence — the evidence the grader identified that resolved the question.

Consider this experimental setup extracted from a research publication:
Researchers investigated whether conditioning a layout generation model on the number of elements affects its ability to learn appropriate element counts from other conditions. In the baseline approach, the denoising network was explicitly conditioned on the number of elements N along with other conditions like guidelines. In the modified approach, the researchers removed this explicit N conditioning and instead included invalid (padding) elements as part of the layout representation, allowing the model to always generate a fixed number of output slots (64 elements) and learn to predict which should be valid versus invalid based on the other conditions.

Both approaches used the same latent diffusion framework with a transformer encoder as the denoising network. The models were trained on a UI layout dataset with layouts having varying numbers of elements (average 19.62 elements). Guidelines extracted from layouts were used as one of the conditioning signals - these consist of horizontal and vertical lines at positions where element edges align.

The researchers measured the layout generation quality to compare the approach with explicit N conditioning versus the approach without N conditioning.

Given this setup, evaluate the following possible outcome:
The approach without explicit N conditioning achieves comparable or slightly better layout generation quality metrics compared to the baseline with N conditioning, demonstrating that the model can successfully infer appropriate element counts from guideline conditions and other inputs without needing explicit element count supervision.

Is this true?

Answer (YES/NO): NO